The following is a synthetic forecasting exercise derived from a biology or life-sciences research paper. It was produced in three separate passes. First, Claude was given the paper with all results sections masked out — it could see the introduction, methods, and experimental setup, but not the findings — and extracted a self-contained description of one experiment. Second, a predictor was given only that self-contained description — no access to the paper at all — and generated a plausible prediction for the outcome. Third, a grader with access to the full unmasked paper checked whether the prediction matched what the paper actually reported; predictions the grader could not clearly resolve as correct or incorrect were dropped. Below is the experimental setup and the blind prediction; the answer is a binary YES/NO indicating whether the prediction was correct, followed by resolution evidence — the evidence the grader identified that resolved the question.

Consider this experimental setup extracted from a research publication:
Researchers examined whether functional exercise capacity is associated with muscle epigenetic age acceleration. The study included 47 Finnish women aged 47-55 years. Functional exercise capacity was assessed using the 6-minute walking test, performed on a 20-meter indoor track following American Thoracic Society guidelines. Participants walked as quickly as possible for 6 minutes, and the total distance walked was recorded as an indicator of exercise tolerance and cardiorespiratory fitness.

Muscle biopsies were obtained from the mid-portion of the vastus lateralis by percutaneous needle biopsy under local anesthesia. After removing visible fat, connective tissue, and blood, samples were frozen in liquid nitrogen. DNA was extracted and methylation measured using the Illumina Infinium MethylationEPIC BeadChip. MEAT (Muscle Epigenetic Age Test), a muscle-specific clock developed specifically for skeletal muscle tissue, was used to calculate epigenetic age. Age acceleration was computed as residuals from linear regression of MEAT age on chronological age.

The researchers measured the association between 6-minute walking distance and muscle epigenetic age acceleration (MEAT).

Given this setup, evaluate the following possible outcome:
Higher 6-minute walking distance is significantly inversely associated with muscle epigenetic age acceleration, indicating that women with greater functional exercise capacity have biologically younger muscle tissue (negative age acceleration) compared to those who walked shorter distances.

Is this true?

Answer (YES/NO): NO